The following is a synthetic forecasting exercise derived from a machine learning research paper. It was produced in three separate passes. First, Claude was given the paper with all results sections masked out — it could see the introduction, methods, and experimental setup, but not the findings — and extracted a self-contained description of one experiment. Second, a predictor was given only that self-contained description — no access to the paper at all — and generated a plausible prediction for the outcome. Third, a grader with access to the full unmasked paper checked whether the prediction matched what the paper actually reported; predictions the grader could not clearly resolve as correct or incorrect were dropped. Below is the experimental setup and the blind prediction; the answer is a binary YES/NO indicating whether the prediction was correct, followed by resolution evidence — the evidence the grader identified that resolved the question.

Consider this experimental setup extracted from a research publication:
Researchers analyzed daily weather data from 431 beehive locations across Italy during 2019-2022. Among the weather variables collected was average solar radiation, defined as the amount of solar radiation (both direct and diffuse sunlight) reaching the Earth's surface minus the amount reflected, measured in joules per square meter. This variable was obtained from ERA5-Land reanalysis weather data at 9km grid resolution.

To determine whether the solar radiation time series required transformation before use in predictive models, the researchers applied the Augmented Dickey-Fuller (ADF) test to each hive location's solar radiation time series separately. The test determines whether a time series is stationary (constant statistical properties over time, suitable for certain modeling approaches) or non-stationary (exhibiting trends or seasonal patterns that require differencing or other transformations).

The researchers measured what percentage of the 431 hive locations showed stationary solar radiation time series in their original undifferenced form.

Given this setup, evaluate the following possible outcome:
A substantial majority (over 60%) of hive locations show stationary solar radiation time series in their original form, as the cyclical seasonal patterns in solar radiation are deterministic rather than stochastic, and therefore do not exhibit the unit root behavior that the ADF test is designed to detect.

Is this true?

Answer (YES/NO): NO